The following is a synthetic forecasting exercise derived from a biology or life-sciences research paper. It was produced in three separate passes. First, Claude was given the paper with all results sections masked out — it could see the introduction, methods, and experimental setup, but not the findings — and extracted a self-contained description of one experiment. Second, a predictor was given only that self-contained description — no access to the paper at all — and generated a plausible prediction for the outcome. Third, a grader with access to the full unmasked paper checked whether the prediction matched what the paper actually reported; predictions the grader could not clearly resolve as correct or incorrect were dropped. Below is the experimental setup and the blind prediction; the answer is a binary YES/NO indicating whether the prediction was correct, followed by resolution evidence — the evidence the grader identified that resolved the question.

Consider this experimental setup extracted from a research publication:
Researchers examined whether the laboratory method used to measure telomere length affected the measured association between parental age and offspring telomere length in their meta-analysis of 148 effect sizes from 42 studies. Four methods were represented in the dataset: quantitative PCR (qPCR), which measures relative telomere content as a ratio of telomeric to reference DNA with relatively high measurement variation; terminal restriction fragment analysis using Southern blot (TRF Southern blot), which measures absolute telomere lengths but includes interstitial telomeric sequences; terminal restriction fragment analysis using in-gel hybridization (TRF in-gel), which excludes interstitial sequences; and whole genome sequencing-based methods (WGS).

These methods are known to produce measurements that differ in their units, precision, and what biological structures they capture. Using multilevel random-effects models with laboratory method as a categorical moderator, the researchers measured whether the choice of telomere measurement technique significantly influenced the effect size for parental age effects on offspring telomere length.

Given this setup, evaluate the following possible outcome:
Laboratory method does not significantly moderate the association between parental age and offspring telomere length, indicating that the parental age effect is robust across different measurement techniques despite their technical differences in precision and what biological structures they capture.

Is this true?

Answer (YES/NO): NO